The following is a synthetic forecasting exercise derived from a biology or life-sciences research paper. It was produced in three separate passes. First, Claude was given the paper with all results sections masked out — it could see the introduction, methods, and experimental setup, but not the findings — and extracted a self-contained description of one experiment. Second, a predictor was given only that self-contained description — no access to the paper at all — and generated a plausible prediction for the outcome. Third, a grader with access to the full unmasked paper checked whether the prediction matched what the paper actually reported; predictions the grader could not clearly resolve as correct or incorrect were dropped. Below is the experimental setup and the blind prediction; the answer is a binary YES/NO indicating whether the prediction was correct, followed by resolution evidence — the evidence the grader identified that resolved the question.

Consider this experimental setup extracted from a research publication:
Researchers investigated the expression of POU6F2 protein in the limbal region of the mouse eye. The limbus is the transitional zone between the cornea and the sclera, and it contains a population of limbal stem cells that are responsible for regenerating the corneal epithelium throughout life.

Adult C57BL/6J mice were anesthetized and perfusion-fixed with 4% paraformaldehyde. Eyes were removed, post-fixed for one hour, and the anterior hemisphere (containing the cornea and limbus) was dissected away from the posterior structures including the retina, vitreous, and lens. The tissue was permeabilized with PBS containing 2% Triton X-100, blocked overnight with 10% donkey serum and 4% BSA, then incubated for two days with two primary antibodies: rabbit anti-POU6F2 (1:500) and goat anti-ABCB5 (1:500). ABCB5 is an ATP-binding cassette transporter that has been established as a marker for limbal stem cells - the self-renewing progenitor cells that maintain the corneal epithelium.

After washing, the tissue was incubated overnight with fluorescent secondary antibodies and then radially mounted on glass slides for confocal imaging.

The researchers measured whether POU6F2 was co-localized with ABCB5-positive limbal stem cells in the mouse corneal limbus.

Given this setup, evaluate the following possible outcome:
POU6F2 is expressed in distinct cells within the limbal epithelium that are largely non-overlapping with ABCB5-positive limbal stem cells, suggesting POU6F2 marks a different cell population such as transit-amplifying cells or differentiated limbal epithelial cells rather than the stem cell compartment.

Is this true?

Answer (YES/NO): NO